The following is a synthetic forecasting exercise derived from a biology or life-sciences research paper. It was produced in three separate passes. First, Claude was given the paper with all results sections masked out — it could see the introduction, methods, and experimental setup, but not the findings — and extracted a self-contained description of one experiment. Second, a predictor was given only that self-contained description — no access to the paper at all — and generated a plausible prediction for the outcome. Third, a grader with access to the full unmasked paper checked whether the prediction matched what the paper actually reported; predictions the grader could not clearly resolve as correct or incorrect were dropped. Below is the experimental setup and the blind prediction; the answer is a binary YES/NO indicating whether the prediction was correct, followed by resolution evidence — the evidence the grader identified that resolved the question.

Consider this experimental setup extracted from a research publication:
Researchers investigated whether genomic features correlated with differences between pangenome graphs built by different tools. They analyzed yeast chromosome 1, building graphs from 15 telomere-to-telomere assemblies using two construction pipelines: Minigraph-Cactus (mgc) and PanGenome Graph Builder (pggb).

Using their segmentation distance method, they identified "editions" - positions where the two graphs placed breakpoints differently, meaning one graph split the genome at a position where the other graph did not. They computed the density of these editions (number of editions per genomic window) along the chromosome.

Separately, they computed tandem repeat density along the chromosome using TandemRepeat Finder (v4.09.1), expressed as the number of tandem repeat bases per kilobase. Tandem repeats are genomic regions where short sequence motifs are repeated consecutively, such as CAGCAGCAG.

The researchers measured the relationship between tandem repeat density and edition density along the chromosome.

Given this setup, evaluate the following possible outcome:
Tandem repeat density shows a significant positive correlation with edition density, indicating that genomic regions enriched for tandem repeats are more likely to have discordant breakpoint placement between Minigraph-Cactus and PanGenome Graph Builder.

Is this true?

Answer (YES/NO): YES